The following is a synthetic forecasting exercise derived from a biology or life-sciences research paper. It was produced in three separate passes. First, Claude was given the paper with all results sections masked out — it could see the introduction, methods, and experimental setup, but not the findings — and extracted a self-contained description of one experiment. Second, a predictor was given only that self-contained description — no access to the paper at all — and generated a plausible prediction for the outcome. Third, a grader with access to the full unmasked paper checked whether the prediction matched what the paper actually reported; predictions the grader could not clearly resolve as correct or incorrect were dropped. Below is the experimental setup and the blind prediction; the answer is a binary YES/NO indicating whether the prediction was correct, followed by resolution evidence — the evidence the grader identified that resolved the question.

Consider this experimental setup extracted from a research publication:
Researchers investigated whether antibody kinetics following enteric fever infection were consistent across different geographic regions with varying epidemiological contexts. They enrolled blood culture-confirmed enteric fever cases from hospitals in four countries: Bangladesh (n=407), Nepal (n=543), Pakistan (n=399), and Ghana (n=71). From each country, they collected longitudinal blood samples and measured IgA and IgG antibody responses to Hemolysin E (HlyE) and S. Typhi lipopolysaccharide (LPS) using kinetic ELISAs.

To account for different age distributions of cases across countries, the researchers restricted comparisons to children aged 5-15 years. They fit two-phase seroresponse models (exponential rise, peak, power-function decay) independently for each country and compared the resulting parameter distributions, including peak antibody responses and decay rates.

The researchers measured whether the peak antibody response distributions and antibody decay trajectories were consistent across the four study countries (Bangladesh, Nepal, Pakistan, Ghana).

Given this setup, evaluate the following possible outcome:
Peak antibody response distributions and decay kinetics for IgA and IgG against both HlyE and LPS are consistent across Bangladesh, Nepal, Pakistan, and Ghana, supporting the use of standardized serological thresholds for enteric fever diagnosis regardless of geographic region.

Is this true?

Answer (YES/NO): NO